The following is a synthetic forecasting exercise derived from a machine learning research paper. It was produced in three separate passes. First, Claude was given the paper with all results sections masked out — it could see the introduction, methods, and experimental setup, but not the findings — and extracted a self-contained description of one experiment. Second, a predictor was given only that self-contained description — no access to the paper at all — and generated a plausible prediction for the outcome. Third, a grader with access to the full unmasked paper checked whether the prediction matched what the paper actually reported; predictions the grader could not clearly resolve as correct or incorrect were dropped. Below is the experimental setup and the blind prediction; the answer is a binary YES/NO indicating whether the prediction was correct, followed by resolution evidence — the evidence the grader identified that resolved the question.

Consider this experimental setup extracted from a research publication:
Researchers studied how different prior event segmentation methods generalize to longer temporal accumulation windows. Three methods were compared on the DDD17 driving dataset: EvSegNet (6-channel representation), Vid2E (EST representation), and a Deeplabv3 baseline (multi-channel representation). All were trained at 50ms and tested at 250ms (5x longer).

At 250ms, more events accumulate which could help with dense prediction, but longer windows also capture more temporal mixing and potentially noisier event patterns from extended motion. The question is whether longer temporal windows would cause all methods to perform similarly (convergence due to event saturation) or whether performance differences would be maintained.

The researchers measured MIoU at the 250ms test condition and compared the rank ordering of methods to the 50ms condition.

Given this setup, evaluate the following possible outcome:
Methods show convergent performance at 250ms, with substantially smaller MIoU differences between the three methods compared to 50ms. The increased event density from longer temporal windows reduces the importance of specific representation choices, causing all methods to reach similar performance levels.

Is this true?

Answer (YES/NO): NO